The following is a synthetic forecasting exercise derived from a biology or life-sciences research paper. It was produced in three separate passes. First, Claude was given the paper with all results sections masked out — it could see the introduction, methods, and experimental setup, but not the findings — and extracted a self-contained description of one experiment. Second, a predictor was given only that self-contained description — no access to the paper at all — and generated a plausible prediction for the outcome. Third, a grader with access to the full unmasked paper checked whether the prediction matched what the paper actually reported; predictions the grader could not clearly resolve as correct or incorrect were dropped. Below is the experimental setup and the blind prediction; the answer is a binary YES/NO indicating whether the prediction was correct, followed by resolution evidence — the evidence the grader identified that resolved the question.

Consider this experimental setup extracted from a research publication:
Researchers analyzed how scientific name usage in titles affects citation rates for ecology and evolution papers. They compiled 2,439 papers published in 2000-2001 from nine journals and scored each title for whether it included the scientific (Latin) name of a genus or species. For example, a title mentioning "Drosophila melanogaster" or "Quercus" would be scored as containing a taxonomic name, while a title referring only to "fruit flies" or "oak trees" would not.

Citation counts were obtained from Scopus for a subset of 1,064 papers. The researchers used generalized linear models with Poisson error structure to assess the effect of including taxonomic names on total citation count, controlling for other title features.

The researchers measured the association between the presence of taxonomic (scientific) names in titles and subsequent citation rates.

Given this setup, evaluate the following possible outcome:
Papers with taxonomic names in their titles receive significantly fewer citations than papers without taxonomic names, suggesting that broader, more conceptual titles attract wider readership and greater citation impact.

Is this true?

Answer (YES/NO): YES